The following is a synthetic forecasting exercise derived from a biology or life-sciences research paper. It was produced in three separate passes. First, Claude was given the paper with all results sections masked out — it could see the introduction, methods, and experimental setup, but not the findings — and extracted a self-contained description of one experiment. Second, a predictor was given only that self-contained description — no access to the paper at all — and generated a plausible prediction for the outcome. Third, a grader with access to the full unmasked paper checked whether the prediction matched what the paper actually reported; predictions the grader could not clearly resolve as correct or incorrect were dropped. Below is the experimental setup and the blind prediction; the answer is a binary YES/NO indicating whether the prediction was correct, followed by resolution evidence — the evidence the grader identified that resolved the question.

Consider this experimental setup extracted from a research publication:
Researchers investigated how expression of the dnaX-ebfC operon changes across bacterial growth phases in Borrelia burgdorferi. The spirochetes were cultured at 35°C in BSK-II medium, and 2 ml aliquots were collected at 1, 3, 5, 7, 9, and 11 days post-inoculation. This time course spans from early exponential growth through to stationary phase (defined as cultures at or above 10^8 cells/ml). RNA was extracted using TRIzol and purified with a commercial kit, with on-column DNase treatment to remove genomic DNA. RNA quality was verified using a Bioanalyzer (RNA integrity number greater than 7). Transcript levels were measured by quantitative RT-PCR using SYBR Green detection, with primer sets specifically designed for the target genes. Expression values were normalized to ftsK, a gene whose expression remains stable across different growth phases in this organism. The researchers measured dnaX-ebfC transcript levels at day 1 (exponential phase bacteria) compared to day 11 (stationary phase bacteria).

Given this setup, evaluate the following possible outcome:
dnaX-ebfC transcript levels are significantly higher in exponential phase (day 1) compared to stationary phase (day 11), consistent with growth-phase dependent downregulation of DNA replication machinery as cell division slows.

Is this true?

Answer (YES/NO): YES